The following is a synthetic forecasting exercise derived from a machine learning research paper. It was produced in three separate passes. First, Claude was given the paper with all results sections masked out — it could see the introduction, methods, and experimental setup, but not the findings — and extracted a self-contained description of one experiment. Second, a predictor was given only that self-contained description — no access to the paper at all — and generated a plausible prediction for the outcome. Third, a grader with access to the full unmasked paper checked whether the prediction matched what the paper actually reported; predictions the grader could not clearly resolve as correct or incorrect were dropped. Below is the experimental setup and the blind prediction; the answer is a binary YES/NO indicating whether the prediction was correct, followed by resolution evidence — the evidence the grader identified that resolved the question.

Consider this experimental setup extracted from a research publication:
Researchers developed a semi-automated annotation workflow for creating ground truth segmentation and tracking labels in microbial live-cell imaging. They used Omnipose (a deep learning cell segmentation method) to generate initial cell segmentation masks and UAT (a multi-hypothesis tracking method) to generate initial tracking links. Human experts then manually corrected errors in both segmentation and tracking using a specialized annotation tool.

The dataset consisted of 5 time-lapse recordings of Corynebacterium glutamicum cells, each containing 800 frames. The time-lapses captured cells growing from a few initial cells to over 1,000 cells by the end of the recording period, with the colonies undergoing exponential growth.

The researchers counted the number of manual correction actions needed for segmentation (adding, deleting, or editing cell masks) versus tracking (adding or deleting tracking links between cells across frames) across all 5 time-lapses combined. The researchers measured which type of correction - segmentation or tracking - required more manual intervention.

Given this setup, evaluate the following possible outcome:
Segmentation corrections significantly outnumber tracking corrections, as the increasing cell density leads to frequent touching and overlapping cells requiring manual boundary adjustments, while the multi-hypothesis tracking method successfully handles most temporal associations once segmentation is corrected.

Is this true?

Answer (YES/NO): NO